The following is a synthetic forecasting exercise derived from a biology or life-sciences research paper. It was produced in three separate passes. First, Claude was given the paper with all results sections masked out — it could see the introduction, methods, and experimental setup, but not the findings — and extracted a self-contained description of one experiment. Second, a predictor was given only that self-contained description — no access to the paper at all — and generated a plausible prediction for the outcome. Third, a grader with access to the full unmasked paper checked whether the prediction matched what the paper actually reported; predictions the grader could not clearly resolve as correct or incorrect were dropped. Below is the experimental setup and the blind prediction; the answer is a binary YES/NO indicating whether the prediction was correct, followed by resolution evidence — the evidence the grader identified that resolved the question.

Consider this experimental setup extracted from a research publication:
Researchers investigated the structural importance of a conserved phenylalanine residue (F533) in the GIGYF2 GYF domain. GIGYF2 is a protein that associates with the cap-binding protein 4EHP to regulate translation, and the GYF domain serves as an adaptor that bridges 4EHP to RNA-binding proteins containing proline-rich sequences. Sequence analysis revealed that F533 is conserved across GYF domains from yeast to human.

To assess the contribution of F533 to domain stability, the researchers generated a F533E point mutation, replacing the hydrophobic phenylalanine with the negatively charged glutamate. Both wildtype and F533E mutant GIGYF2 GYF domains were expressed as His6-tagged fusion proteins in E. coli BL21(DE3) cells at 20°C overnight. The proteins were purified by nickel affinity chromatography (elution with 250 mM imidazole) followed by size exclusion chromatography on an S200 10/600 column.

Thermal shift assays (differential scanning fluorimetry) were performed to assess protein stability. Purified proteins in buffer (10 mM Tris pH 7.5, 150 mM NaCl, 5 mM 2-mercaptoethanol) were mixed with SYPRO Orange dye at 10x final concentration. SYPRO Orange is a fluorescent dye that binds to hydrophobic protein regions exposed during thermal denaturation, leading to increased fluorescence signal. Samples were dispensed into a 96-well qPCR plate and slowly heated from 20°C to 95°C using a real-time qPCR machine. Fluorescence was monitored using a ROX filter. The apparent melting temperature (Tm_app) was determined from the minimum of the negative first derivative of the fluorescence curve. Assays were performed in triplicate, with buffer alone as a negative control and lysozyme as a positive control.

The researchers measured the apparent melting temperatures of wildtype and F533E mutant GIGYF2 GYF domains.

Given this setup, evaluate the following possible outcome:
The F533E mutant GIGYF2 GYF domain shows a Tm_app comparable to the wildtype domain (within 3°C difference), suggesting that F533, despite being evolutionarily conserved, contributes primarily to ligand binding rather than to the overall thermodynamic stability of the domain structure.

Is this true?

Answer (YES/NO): NO